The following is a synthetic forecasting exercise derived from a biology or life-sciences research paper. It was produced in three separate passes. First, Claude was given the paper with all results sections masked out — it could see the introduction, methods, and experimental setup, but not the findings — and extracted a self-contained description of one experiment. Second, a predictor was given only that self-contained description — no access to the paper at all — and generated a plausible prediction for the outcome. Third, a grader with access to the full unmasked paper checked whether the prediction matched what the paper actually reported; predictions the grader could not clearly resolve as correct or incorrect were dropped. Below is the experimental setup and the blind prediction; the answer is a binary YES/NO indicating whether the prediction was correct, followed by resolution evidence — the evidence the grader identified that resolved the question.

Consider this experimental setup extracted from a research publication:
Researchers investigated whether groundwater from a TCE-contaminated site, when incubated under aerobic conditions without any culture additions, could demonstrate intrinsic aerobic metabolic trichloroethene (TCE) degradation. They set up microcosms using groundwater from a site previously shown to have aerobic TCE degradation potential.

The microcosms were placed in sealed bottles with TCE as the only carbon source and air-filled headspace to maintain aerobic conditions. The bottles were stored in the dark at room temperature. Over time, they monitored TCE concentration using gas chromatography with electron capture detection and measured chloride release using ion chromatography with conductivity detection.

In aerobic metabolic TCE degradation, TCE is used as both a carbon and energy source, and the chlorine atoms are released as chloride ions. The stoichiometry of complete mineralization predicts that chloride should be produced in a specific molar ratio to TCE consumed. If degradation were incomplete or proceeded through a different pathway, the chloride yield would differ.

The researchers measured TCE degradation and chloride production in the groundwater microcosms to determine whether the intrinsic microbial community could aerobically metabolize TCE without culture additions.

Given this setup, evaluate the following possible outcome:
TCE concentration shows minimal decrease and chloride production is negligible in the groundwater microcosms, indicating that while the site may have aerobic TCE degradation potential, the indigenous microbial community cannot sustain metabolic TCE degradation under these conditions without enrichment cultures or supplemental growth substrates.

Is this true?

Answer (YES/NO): NO